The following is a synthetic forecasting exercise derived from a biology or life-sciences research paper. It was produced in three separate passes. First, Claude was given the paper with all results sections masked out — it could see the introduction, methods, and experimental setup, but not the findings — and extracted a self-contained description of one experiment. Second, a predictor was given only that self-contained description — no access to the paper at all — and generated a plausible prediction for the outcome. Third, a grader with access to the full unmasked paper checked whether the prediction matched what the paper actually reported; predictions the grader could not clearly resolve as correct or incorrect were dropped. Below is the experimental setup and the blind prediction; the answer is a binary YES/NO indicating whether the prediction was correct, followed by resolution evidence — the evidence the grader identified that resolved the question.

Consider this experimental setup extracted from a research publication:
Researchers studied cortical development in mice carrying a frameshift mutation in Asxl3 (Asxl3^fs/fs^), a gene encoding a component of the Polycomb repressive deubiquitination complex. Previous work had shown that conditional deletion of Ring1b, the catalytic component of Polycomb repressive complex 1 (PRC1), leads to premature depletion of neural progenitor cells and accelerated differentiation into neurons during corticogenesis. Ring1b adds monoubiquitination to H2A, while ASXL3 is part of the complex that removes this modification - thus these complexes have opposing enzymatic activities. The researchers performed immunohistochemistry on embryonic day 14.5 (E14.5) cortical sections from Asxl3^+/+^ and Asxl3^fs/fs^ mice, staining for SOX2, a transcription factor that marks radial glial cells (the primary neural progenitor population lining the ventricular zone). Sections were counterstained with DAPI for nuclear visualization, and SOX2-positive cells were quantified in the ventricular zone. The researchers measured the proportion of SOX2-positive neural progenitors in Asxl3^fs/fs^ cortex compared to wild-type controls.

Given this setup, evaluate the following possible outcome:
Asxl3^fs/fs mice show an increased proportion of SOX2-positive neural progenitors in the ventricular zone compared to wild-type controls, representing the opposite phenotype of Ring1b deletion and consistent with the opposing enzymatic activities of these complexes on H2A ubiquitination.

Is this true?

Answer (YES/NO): YES